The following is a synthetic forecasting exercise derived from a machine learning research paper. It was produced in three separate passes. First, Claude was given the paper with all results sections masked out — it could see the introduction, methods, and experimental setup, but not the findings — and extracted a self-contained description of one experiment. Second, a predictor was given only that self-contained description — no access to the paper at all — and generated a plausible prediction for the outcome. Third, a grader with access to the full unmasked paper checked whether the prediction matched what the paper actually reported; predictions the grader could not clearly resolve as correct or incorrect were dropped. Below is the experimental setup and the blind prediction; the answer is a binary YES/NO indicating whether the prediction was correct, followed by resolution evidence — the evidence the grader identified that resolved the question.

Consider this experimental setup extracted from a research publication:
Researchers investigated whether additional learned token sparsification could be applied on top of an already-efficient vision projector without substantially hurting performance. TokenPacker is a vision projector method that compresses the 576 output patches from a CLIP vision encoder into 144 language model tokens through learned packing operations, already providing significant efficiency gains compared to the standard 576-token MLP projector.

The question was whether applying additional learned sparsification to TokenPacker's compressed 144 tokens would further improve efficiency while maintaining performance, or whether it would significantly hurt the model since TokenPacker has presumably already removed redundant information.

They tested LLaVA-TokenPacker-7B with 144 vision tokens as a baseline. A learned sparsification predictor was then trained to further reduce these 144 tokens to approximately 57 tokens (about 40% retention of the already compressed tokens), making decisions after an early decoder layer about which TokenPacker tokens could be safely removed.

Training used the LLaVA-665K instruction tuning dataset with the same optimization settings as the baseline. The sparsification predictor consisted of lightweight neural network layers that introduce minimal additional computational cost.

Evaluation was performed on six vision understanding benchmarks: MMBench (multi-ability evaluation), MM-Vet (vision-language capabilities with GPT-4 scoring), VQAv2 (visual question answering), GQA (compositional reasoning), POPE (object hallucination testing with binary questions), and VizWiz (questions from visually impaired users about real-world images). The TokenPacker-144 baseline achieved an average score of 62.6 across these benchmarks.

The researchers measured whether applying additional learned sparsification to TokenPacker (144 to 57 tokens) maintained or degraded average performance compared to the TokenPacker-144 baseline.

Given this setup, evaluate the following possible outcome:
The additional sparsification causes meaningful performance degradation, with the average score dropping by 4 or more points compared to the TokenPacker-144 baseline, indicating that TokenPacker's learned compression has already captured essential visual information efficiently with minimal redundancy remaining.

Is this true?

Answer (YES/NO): NO